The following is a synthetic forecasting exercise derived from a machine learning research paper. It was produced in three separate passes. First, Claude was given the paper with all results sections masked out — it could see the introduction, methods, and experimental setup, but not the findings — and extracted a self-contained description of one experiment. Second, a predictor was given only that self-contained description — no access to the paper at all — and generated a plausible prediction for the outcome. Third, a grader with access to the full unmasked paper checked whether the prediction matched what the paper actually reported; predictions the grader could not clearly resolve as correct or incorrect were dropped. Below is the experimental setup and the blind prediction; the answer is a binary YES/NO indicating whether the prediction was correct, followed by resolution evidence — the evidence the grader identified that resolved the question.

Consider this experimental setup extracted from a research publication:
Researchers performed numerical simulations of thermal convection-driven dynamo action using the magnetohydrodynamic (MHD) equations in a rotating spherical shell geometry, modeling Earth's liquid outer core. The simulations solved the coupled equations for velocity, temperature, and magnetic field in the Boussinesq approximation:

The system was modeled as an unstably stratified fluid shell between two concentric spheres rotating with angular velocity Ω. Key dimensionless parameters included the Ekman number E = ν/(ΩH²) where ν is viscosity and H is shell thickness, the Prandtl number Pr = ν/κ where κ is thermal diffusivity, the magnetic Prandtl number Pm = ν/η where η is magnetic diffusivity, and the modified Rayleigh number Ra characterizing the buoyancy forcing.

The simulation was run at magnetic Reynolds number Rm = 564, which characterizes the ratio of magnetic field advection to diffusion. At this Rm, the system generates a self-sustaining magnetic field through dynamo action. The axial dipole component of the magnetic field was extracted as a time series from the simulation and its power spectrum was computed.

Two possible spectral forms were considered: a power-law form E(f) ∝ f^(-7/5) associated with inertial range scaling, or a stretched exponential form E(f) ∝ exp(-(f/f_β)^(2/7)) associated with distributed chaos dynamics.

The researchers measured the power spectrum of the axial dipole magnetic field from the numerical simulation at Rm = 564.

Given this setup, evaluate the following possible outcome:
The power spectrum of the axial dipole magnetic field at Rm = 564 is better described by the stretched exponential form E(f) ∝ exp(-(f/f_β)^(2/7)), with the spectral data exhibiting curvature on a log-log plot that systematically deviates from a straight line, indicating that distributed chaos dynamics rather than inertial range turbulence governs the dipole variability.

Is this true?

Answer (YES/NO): YES